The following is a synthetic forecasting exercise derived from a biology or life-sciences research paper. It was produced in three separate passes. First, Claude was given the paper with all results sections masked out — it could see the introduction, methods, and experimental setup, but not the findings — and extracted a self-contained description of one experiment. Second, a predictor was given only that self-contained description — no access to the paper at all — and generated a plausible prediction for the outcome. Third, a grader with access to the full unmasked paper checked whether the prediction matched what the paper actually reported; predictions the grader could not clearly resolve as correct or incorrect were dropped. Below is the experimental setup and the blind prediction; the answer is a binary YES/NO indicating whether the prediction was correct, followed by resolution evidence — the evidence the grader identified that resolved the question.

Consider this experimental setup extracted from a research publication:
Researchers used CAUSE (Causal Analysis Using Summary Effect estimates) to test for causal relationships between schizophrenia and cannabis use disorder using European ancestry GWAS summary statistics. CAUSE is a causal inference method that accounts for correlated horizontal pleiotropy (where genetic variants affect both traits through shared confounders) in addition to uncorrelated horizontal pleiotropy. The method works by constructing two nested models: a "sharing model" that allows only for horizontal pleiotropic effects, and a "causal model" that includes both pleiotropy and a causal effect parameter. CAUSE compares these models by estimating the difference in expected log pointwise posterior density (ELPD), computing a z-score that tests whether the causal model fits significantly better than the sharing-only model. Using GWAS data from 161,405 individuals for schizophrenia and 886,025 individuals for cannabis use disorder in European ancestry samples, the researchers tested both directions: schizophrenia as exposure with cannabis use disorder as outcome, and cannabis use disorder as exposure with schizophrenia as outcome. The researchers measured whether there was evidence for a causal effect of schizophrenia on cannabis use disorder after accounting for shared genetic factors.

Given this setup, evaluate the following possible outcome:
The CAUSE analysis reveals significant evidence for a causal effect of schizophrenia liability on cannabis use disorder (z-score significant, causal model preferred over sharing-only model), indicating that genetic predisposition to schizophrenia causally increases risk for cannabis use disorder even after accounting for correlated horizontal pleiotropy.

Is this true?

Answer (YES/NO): YES